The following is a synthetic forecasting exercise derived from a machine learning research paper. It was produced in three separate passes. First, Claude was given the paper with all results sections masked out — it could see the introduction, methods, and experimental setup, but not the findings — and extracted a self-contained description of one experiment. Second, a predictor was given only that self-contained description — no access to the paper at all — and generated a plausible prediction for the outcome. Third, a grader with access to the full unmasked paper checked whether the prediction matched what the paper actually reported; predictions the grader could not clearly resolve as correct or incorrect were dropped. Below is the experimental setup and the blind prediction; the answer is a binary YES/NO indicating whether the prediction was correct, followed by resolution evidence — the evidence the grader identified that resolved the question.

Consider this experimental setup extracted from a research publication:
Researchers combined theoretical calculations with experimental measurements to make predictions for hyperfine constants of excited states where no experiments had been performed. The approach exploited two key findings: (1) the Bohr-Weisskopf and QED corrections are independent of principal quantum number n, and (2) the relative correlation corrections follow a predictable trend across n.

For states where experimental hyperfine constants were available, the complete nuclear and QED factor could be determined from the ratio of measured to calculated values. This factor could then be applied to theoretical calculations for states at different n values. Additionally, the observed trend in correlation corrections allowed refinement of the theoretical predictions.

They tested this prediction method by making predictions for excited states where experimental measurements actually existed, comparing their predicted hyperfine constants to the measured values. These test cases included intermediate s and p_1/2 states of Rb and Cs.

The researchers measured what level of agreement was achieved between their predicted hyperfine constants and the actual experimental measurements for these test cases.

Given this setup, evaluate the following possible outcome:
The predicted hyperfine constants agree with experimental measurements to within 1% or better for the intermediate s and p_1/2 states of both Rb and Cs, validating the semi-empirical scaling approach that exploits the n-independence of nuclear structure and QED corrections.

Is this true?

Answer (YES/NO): YES